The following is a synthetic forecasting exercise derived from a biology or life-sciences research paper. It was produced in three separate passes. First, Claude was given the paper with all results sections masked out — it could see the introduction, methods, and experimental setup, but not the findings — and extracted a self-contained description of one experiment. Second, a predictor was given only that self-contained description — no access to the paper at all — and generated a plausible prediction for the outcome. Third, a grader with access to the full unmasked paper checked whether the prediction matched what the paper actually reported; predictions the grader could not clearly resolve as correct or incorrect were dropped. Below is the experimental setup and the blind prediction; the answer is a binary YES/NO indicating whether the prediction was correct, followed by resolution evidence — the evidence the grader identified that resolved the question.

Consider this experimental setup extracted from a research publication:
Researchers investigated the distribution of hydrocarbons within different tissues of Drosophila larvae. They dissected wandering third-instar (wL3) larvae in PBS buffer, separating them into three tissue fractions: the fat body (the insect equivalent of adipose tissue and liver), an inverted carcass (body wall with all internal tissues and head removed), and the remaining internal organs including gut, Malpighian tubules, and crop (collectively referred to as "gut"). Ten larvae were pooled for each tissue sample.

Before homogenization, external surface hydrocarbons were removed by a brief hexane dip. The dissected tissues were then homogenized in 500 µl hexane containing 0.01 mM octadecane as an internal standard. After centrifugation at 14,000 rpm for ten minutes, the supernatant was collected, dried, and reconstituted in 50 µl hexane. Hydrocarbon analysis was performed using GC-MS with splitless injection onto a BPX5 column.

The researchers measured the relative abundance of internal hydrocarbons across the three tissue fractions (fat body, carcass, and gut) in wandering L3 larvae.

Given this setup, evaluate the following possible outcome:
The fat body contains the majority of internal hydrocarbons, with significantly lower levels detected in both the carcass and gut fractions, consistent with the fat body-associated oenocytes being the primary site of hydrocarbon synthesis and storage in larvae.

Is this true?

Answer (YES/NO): NO